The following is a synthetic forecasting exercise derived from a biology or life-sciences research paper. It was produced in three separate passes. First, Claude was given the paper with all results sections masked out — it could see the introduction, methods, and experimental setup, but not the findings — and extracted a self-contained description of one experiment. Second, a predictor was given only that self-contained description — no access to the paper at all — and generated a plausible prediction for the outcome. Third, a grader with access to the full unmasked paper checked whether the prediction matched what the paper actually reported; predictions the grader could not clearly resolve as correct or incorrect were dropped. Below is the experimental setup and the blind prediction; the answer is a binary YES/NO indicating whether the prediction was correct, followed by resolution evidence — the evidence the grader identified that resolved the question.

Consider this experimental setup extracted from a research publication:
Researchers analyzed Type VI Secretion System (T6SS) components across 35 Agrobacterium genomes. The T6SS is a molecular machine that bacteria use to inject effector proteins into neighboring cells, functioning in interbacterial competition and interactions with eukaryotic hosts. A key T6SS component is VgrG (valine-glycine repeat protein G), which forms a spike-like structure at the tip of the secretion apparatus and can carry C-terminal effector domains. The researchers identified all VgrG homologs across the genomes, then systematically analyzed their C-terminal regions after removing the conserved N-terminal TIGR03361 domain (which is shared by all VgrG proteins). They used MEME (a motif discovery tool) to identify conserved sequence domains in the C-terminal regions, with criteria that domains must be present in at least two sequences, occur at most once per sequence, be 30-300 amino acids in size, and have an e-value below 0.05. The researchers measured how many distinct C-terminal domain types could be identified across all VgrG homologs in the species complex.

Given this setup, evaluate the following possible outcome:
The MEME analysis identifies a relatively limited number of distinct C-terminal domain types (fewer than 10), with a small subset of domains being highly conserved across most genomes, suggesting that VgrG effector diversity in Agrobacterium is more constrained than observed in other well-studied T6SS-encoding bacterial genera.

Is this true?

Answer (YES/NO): NO